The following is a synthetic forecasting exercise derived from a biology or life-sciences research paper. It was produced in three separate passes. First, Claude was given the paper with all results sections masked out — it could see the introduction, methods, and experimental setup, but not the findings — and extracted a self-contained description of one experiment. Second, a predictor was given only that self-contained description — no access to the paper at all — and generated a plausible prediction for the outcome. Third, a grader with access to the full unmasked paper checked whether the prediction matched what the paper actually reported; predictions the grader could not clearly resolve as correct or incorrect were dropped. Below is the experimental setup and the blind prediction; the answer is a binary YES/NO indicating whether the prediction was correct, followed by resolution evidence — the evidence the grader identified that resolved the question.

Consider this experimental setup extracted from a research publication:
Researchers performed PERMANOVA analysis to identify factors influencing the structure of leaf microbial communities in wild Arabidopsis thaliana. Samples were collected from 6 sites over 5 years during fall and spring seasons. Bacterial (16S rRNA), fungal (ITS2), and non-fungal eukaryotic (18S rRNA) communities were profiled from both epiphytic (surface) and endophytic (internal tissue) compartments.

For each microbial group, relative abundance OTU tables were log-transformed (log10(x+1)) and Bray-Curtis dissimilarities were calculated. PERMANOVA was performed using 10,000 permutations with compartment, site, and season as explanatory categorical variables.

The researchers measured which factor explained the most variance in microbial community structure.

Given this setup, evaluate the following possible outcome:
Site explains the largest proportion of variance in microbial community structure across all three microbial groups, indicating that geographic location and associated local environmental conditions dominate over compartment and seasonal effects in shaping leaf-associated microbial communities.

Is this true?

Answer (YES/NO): NO